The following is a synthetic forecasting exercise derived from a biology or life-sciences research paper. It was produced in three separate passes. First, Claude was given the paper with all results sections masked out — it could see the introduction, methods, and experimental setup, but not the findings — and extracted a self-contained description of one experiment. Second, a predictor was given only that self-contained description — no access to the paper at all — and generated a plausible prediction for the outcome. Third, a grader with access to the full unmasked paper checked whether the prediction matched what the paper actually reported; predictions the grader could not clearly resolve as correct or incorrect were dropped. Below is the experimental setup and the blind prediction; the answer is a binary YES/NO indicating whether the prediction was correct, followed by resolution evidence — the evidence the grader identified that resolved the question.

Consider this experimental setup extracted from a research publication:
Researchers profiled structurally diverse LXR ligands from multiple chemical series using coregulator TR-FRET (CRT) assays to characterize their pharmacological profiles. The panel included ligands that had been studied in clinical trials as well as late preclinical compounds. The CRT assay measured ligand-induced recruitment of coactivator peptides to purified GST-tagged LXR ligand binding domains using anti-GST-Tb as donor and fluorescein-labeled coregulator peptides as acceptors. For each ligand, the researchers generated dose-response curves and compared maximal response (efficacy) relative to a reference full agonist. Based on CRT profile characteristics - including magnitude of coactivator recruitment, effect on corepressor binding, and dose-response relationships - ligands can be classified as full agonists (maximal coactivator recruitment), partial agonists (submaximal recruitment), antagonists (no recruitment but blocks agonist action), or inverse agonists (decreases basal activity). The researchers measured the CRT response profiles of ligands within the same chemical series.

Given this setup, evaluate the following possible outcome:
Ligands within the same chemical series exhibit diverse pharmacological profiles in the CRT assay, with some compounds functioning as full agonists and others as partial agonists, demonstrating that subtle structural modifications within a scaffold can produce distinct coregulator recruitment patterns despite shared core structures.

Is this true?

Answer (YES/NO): YES